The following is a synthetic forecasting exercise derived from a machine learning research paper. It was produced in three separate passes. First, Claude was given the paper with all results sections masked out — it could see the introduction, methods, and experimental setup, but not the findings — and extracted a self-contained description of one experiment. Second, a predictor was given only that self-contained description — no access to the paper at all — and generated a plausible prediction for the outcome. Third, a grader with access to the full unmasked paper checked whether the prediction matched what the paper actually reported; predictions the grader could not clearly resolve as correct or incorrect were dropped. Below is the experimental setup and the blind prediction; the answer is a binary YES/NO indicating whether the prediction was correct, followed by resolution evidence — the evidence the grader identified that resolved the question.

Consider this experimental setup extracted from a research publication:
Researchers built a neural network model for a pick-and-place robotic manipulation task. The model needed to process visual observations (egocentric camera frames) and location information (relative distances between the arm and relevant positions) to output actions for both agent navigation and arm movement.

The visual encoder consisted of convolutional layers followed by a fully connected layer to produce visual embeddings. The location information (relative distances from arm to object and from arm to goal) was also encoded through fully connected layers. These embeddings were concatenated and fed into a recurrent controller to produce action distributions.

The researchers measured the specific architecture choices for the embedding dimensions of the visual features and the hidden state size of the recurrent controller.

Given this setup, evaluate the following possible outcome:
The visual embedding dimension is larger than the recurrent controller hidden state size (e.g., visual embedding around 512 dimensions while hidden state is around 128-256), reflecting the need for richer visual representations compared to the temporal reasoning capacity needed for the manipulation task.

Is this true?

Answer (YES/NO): NO